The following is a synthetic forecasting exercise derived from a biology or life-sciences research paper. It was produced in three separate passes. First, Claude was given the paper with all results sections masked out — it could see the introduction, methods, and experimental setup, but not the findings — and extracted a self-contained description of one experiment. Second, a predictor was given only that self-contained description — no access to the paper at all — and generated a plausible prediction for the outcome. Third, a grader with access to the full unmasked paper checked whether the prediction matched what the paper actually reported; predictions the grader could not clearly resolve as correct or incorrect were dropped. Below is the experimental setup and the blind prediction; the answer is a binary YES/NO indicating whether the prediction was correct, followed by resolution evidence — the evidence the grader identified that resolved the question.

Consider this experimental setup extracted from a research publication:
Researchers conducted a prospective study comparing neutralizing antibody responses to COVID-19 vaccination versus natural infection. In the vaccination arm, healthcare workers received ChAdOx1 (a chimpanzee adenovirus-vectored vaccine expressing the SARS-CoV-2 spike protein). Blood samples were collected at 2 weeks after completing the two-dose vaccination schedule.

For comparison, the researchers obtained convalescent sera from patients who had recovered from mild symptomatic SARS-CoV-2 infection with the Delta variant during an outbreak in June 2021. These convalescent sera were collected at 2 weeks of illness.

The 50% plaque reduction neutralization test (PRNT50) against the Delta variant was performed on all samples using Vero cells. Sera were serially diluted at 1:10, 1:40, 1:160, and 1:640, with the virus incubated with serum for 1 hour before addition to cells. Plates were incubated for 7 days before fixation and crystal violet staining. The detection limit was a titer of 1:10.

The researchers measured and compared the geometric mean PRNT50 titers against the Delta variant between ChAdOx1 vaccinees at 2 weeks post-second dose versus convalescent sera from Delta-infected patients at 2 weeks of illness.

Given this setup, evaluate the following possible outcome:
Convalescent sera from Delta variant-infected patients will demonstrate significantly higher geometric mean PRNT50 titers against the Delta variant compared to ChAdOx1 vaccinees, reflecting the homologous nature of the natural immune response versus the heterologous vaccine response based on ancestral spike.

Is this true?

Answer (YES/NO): YES